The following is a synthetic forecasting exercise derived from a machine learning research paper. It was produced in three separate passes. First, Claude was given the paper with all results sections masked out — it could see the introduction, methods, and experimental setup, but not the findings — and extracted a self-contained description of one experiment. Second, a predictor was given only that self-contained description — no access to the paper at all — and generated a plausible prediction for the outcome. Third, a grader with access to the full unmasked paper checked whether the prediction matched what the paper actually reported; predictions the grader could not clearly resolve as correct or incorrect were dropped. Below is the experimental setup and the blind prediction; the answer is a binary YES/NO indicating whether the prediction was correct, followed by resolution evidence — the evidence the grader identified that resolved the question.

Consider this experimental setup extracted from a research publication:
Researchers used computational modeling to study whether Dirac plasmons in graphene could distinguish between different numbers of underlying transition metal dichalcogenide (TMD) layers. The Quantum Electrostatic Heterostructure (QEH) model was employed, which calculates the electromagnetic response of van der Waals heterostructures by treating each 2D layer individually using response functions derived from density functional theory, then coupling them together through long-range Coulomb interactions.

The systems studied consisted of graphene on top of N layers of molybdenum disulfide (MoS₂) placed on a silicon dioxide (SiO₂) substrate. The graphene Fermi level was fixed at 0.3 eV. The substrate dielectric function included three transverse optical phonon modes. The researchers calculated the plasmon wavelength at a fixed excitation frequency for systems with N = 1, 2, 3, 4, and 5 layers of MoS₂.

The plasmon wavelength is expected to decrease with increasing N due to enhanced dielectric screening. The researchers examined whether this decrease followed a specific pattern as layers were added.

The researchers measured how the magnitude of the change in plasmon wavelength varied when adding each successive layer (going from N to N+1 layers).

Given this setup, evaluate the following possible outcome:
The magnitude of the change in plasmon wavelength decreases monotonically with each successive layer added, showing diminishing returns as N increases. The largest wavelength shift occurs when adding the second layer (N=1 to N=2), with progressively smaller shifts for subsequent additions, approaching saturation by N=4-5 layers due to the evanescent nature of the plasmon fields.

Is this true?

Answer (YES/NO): NO